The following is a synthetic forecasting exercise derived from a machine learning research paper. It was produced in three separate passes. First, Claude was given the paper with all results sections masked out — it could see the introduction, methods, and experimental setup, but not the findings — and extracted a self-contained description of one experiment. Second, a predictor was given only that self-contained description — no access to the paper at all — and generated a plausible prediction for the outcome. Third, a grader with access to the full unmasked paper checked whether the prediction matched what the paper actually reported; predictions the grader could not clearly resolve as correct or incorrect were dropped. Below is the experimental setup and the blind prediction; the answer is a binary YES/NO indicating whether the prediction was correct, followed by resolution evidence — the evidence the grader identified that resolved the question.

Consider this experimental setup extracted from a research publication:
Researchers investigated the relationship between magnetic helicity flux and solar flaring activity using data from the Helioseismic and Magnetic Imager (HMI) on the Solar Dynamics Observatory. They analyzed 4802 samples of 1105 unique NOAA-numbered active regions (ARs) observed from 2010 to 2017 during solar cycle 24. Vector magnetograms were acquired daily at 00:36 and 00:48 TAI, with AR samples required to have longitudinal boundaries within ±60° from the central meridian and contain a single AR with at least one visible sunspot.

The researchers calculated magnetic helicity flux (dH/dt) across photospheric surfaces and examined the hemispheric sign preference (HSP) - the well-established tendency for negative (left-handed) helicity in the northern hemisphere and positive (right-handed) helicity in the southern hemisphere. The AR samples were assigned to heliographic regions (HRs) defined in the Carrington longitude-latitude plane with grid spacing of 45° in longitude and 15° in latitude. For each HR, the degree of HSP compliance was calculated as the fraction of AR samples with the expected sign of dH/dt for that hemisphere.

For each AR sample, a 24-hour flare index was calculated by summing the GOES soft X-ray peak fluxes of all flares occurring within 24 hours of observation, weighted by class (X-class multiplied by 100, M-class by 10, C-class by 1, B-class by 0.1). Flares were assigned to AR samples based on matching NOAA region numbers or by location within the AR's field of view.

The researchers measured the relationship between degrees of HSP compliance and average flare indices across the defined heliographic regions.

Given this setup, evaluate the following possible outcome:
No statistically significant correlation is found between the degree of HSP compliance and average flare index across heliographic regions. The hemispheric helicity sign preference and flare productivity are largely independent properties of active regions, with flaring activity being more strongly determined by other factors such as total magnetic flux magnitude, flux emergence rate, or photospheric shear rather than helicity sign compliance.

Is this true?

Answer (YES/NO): NO